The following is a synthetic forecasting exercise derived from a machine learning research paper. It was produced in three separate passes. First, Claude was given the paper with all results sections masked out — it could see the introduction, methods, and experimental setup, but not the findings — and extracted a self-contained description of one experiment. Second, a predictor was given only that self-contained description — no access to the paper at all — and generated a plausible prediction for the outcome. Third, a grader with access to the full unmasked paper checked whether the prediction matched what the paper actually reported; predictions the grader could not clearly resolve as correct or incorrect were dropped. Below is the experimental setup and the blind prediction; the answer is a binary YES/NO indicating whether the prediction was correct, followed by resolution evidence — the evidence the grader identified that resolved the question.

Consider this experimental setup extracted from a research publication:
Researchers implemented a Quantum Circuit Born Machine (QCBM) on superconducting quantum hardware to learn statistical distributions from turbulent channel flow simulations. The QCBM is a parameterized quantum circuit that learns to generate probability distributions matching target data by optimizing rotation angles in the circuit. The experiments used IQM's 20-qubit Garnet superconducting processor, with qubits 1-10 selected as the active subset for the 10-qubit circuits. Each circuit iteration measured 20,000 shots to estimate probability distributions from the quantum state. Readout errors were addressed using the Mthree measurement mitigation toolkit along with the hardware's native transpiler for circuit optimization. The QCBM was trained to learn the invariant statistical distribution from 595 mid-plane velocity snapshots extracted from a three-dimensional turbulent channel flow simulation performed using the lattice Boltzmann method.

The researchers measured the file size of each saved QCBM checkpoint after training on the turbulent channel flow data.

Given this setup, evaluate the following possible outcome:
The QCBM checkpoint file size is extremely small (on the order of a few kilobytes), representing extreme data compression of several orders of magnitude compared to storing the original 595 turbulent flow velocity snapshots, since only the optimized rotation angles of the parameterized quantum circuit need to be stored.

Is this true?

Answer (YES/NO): NO